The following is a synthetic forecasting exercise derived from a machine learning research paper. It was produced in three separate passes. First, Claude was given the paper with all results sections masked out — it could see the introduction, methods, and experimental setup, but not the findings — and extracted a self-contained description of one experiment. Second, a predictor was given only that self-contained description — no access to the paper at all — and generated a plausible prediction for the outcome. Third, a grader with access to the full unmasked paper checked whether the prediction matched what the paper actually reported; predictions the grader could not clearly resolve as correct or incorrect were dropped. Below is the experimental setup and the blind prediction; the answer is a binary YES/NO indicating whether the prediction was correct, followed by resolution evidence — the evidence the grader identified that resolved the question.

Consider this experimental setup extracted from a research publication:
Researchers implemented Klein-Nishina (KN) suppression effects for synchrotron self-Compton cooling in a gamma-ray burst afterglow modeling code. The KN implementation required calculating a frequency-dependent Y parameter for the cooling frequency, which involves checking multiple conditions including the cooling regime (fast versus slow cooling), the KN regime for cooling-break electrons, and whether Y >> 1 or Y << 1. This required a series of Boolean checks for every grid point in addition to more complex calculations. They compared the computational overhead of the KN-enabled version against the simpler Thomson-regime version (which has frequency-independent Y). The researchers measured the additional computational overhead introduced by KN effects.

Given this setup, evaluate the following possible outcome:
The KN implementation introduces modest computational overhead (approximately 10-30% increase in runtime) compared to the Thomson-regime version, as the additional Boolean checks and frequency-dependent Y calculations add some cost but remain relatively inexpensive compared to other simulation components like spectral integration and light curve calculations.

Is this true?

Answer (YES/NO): NO